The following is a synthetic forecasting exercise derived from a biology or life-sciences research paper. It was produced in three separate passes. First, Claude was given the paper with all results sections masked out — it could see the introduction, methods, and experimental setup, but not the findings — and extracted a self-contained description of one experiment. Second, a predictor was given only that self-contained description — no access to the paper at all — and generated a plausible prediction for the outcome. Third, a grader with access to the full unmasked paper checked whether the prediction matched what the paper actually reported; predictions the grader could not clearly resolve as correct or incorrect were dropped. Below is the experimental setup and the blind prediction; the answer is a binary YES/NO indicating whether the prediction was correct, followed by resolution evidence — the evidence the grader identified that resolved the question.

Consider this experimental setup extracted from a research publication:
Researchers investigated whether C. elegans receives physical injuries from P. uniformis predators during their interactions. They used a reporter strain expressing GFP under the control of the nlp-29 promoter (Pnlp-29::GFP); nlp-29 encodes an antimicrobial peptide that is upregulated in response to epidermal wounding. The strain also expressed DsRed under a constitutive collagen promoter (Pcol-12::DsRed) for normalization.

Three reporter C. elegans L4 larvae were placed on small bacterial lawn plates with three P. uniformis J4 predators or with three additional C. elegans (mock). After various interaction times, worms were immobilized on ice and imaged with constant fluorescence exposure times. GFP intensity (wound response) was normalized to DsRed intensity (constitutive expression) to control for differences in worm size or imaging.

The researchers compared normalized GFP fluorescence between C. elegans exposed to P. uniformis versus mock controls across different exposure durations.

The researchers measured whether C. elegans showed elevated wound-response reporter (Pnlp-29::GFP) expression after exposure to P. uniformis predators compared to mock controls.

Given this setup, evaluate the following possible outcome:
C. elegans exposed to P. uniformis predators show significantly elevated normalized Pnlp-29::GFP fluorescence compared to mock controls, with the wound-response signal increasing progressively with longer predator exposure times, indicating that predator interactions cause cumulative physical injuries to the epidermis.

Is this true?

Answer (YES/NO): NO